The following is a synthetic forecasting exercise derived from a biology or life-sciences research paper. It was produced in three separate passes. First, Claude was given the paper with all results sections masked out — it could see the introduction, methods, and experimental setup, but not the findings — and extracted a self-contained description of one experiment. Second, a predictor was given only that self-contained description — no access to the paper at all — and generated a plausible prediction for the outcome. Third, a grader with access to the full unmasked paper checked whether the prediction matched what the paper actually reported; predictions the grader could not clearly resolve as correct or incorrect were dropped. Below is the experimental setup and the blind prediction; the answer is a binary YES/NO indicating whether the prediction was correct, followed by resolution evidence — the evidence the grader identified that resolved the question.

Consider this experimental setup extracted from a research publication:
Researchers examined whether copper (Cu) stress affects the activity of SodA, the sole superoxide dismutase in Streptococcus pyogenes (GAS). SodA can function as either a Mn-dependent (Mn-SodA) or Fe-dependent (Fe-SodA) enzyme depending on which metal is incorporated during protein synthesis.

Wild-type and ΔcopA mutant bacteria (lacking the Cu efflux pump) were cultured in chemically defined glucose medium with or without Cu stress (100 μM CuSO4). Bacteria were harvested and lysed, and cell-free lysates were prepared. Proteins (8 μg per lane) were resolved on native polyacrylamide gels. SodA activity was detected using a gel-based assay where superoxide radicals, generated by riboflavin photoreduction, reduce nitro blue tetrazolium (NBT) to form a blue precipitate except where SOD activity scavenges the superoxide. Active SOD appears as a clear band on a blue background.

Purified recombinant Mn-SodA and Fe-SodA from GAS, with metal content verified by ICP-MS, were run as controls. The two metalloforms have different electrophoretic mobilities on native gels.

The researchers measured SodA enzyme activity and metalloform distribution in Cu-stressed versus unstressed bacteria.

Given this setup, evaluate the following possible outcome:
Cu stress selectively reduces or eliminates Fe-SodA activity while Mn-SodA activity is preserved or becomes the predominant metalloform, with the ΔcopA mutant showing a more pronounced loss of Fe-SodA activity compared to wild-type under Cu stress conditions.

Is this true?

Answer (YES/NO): NO